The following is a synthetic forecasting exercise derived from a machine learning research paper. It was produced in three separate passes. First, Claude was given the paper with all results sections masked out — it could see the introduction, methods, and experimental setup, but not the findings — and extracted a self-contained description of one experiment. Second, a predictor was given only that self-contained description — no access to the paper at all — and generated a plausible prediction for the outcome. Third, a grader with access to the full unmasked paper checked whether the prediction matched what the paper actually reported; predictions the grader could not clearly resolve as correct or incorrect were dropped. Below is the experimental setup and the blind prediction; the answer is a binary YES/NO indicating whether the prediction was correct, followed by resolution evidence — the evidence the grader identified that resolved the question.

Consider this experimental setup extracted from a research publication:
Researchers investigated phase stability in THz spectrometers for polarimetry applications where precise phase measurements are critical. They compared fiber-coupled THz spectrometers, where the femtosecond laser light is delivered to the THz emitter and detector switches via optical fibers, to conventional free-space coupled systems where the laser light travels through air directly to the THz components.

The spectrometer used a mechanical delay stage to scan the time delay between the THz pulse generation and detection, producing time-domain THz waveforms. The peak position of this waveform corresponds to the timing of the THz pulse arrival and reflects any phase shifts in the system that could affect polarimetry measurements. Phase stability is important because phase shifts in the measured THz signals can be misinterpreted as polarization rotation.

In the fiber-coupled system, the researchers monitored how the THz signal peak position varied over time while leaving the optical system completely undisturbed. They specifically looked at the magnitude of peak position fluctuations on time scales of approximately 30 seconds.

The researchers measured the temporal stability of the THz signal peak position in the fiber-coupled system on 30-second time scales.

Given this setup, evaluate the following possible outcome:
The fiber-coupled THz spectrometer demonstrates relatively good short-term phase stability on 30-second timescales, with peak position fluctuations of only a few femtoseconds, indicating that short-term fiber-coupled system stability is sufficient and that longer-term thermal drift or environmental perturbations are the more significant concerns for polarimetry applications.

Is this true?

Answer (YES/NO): NO